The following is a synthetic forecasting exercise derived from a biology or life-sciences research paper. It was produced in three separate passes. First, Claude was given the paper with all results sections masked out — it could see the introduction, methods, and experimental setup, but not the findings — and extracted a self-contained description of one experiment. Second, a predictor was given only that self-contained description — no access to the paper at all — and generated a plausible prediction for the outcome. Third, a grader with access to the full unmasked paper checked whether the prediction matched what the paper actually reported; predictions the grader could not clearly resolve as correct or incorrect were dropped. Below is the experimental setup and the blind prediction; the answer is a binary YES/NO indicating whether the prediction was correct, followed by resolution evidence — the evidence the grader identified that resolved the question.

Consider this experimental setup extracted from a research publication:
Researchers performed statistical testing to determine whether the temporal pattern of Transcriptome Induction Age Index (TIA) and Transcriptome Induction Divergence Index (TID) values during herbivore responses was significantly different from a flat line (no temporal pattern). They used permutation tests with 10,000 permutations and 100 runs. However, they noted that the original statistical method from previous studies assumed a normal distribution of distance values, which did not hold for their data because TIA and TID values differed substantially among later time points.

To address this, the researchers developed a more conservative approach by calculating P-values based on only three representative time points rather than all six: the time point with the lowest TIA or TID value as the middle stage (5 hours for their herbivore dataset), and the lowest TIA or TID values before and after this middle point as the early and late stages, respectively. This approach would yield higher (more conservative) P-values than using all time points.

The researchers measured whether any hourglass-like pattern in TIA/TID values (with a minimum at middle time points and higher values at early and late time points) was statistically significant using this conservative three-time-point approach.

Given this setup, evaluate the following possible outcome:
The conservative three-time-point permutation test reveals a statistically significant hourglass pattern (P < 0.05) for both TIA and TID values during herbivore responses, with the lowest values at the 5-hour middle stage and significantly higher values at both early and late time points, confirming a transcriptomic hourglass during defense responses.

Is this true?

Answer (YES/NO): YES